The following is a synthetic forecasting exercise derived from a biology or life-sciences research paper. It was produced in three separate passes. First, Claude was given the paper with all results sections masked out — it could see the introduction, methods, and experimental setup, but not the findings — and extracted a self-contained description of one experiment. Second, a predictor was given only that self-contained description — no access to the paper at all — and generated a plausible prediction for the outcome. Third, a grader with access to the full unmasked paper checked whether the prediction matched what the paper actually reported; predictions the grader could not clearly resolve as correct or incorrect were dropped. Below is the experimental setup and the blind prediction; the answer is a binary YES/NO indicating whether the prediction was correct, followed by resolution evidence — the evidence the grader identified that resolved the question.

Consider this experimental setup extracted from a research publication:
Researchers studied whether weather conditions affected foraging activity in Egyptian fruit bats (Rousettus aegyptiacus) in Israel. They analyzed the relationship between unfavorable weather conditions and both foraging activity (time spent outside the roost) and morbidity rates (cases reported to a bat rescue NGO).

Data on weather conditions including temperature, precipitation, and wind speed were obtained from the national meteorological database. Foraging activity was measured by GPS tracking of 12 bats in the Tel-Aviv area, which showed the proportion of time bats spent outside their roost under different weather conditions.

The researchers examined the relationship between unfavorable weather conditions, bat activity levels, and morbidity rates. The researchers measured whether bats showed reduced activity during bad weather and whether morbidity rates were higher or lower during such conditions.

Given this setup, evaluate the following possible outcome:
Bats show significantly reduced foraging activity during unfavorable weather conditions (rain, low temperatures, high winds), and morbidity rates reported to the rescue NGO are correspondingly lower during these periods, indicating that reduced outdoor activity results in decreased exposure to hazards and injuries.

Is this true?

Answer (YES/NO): NO